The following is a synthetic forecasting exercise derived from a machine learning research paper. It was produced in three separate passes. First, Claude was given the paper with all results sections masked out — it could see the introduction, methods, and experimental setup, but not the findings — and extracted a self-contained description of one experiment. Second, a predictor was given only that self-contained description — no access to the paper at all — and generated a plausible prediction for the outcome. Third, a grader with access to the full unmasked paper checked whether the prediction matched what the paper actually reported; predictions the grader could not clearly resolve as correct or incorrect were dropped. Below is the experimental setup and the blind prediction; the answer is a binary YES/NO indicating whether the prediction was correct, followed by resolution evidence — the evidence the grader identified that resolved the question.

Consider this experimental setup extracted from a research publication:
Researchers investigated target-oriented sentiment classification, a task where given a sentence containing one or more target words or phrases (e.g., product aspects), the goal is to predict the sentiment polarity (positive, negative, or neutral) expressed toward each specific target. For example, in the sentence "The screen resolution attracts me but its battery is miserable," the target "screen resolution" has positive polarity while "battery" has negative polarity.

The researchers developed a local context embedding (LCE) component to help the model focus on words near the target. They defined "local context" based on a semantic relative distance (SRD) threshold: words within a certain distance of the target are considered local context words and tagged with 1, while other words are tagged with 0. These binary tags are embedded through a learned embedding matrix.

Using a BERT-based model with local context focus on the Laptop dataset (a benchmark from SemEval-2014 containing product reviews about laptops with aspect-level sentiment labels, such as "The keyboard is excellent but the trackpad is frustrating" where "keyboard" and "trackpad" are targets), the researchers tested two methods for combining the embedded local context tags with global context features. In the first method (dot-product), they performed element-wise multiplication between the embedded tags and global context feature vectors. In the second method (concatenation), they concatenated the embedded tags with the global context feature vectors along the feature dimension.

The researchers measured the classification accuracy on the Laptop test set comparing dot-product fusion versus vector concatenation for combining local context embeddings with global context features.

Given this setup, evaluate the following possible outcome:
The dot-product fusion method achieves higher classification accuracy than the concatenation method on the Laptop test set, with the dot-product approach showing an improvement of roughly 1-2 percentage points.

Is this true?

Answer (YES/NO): YES